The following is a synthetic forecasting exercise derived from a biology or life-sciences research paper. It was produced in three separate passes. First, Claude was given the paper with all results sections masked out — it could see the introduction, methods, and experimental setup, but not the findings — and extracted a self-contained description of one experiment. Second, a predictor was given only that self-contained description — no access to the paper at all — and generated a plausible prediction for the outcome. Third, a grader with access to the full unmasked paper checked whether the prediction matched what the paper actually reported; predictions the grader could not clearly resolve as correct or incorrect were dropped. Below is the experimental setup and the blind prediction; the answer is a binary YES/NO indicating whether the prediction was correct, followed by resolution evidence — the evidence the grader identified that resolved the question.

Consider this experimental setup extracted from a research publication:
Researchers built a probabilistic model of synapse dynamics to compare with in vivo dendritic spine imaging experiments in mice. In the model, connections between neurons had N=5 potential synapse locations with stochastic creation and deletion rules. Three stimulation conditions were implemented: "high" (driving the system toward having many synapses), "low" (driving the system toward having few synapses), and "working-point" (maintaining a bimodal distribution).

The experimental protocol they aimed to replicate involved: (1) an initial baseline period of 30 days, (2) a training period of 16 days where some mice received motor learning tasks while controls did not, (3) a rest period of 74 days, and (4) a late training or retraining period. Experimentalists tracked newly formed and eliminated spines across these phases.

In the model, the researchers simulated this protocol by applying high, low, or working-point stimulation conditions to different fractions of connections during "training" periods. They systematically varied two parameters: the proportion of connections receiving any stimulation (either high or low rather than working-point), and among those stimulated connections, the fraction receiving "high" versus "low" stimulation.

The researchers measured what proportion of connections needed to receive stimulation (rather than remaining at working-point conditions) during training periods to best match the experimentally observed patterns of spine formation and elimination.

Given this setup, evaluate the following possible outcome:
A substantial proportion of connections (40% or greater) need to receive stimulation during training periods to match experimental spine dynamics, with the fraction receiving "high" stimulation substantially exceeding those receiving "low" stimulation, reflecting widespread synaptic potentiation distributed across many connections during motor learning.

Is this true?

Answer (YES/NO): NO